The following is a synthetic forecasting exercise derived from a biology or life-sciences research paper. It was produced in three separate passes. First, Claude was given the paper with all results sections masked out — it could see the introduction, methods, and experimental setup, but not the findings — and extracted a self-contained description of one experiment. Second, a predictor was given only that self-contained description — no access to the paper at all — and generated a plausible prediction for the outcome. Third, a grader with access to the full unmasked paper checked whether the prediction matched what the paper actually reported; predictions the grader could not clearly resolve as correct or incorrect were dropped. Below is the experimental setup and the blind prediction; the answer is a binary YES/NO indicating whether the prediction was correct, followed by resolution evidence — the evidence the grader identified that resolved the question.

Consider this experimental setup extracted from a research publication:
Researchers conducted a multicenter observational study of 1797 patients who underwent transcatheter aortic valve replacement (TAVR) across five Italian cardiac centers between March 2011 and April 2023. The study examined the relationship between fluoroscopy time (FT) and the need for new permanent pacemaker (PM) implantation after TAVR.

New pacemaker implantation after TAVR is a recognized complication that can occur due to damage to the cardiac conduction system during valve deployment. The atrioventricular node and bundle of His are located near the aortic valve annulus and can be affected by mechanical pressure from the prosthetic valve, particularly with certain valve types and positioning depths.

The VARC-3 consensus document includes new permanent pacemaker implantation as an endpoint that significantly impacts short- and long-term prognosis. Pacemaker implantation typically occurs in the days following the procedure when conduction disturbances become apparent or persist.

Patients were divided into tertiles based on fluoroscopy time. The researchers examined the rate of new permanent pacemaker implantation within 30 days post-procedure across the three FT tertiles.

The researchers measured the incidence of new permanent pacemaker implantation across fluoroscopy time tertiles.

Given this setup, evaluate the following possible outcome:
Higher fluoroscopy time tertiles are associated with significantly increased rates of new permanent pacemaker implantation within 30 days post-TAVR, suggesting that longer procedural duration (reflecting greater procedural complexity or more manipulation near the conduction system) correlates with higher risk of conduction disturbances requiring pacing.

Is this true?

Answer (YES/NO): NO